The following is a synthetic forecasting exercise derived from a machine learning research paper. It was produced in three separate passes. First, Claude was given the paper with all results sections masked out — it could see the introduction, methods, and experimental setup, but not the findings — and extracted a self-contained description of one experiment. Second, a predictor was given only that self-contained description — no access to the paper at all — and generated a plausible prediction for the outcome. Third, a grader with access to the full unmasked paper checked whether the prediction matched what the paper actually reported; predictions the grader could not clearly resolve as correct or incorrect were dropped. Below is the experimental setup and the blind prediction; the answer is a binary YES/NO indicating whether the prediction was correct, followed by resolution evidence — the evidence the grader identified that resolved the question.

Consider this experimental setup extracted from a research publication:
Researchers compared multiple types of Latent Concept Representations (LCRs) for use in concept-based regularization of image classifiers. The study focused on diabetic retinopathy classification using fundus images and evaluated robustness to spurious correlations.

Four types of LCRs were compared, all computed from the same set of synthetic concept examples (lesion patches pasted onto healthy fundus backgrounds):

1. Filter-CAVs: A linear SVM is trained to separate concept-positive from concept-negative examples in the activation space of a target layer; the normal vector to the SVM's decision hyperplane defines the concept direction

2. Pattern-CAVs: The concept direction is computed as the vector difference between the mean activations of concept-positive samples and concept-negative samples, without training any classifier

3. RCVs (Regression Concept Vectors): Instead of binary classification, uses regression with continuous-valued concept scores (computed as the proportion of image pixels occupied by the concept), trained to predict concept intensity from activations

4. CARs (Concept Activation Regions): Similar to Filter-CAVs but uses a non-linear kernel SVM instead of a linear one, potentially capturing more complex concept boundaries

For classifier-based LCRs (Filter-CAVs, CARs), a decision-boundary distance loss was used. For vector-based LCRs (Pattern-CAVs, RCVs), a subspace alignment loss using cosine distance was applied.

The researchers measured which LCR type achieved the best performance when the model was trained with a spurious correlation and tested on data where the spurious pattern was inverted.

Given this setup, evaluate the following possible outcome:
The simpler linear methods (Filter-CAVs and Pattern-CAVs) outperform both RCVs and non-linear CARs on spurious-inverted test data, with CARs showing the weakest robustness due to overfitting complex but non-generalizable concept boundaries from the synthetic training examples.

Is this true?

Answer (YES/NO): NO